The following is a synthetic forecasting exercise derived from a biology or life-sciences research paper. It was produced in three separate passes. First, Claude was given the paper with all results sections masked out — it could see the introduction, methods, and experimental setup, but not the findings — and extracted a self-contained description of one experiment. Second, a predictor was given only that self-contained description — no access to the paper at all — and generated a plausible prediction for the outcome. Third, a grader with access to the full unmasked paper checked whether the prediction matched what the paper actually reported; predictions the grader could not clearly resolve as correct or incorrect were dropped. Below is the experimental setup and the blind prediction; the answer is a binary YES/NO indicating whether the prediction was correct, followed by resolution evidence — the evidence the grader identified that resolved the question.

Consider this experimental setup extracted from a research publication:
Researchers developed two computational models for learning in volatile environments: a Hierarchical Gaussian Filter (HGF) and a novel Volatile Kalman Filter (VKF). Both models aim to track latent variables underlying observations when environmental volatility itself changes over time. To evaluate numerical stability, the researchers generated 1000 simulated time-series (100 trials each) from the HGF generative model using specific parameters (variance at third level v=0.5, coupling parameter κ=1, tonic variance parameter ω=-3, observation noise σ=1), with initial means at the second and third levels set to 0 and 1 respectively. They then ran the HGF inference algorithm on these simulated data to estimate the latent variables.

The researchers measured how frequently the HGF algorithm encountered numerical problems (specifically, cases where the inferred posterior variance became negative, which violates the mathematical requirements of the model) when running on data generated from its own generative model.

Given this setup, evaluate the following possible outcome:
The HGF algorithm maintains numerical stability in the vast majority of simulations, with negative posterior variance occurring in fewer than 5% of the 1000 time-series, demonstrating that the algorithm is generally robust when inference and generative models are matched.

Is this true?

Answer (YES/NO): NO